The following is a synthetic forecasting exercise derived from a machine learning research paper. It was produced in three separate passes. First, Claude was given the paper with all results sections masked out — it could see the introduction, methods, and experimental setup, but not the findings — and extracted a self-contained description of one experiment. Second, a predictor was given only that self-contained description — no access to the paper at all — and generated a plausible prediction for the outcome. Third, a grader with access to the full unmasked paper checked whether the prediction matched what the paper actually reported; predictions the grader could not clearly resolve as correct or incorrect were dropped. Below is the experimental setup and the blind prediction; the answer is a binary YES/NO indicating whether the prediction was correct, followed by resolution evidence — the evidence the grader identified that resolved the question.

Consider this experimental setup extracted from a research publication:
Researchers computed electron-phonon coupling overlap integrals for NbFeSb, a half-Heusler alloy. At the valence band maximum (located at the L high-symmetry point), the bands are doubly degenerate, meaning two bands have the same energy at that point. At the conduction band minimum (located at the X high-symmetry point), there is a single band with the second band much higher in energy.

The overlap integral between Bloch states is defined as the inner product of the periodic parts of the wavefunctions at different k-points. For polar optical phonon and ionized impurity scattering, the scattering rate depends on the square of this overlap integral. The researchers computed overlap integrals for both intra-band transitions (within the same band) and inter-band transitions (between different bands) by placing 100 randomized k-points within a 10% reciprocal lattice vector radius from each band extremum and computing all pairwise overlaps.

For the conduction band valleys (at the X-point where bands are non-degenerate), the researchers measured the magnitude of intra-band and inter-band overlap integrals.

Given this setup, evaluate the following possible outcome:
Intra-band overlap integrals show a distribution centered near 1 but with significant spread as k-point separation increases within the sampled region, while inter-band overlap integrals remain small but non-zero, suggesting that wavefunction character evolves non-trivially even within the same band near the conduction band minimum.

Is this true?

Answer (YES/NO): NO